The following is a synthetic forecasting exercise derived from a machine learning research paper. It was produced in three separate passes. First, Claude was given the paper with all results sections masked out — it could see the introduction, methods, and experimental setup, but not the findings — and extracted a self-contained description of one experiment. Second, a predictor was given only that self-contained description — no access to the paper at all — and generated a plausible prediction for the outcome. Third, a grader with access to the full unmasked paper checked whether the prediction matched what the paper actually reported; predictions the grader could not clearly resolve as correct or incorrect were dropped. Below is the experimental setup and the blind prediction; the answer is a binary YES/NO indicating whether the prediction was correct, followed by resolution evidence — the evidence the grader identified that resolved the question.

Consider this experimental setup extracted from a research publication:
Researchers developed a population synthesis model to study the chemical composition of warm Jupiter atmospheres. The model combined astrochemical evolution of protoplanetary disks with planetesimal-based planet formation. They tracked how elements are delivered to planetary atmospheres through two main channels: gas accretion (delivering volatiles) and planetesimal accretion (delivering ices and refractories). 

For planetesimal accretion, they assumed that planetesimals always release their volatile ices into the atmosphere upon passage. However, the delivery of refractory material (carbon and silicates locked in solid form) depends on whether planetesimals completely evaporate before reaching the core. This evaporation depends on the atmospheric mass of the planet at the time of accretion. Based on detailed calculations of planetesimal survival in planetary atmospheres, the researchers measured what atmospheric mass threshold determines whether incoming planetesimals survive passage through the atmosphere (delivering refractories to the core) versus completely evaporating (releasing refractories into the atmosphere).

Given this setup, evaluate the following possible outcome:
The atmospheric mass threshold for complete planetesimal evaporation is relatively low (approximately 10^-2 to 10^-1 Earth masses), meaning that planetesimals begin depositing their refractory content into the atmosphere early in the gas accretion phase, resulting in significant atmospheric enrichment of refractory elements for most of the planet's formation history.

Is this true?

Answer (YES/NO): NO